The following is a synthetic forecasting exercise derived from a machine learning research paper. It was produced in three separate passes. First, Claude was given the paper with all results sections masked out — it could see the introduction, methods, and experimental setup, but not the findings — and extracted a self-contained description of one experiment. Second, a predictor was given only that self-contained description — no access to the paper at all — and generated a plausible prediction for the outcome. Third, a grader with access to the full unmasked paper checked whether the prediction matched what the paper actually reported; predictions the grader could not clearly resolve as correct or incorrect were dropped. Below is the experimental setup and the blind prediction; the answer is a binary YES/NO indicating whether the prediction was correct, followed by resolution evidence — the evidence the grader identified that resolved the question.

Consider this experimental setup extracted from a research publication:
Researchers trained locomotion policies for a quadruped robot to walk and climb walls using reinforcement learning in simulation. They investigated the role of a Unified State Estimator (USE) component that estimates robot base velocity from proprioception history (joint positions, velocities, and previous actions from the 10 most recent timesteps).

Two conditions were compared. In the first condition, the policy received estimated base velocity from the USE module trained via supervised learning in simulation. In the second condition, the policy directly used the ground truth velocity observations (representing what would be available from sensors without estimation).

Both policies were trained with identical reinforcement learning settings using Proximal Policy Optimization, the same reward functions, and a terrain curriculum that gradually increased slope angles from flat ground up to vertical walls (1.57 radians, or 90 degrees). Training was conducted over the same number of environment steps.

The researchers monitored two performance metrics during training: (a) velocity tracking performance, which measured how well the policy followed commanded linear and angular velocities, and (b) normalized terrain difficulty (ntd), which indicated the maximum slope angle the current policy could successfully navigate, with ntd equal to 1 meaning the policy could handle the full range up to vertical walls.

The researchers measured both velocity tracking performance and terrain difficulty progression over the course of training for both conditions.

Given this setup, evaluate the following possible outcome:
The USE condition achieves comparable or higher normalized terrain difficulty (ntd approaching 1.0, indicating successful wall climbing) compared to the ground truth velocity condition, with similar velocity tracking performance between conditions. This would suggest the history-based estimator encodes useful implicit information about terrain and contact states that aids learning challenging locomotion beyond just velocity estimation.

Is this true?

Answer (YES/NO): NO